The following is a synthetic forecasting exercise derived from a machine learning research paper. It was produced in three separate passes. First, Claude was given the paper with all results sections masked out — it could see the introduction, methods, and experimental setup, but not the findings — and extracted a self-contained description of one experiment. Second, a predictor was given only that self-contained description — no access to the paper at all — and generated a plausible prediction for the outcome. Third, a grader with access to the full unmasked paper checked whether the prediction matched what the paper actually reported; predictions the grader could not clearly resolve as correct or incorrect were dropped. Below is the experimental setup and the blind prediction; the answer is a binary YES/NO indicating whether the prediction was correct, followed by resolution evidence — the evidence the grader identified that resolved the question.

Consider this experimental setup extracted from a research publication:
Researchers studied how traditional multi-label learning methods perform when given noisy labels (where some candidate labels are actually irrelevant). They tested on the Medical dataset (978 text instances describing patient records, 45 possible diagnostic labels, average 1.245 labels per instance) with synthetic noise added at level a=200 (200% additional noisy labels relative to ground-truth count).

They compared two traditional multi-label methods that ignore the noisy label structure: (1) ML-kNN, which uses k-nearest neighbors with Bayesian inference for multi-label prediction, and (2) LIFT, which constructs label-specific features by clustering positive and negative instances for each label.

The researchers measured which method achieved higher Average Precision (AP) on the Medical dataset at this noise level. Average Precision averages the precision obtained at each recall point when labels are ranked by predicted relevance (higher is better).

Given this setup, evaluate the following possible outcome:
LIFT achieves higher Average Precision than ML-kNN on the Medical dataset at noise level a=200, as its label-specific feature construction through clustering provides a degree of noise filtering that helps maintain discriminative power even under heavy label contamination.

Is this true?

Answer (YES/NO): YES